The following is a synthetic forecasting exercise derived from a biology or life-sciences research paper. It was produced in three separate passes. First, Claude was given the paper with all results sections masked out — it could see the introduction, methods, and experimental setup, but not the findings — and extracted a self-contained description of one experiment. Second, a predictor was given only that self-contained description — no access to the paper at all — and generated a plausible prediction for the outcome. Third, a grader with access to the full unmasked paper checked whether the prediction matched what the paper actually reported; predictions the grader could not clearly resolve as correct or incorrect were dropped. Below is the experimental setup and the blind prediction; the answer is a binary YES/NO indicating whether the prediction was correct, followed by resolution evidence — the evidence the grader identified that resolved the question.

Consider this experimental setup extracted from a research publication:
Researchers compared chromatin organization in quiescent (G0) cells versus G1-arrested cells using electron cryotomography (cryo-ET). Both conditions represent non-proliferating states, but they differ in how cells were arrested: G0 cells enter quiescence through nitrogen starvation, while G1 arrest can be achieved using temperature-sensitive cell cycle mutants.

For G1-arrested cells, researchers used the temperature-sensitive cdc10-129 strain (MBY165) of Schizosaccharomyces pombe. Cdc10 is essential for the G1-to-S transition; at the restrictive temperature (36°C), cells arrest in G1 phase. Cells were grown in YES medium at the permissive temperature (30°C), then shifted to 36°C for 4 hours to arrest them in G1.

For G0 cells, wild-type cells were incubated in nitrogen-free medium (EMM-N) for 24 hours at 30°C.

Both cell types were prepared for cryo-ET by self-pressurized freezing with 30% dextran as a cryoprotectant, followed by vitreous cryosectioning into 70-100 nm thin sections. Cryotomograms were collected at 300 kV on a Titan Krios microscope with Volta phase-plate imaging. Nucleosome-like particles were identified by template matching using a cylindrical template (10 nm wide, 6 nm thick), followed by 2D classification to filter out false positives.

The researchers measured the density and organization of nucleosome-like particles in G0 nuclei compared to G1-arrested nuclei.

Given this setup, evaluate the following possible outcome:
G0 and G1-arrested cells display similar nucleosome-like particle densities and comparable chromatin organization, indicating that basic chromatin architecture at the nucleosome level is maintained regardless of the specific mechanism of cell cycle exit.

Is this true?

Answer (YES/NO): NO